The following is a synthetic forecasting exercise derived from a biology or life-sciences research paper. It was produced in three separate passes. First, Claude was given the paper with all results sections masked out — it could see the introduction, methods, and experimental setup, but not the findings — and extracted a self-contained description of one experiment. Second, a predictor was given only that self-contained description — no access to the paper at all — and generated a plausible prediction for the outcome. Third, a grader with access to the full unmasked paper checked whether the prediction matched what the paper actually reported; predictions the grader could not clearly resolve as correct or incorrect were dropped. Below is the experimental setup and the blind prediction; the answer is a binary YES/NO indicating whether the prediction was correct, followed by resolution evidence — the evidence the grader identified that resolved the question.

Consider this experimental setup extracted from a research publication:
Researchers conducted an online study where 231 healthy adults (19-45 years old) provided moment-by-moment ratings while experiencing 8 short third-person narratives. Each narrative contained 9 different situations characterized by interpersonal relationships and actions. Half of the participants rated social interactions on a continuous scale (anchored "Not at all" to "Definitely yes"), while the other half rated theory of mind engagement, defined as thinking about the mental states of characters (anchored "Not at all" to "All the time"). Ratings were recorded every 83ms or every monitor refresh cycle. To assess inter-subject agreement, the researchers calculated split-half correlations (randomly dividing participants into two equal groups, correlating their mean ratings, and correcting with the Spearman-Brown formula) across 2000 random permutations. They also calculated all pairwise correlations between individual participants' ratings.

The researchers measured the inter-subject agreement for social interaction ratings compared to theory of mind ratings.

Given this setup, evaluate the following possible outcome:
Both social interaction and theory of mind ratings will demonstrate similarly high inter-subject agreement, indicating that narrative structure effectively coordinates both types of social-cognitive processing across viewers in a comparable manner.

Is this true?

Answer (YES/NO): NO